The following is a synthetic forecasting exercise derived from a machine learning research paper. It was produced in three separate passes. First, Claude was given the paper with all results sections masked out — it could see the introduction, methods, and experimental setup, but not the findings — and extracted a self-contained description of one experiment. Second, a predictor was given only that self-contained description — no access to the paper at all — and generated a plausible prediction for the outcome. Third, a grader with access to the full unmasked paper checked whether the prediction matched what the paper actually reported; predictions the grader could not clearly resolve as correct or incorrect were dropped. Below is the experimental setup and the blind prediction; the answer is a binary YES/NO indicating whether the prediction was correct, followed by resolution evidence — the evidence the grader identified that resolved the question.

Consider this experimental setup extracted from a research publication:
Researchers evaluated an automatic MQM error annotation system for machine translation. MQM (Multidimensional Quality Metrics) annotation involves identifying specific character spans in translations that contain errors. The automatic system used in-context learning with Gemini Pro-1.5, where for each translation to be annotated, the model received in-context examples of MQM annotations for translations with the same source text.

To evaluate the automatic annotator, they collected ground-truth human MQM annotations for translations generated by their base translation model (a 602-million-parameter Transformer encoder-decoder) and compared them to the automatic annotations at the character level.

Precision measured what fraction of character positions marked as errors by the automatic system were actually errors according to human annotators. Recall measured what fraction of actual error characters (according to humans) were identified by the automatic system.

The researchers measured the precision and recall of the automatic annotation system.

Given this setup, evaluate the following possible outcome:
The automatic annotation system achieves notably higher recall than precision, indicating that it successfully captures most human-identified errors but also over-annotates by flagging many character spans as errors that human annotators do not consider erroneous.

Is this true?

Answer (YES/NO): NO